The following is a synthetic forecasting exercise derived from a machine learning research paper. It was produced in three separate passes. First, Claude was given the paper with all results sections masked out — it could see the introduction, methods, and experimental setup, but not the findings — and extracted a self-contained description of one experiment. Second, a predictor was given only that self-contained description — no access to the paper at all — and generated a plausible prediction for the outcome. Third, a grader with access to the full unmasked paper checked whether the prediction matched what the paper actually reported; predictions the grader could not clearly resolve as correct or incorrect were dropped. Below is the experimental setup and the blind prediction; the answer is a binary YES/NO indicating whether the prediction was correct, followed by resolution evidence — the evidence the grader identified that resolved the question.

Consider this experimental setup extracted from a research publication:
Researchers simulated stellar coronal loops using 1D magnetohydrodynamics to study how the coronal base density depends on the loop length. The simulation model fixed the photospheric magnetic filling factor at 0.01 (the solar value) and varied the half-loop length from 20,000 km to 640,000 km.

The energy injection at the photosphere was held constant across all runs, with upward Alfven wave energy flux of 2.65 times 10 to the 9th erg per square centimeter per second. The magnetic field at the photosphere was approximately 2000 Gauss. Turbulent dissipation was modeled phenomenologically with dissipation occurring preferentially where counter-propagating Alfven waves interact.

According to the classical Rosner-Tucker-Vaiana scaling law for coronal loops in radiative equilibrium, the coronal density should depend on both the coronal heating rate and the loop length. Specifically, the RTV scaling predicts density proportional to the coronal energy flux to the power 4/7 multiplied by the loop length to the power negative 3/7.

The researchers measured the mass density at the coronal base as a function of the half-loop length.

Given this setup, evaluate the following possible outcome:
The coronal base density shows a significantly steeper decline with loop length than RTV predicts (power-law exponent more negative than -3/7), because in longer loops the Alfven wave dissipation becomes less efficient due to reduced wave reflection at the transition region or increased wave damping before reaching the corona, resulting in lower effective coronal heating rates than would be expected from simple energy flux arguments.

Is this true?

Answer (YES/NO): NO